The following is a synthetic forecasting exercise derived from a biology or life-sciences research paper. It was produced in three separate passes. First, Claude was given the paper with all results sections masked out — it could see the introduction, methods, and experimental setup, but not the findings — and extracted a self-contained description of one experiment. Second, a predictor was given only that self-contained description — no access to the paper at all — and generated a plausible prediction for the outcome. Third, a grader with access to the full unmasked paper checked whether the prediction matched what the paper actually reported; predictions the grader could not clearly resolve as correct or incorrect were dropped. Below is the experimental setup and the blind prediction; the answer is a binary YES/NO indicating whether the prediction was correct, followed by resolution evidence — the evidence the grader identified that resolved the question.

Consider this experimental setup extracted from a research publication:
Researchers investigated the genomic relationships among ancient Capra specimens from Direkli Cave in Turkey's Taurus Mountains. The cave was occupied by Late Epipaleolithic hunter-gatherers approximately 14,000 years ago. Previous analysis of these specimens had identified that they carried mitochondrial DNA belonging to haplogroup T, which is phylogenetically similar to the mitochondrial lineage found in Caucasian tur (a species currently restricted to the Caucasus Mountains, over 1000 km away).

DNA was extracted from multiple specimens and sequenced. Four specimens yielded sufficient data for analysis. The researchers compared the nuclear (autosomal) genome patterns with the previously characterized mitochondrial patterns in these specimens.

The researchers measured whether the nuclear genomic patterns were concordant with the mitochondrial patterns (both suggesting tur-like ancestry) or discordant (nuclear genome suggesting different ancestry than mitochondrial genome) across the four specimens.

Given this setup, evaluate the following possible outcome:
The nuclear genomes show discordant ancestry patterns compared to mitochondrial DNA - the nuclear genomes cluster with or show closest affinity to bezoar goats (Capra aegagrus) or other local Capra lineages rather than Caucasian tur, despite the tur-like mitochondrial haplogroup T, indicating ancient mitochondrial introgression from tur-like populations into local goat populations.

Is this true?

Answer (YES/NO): NO